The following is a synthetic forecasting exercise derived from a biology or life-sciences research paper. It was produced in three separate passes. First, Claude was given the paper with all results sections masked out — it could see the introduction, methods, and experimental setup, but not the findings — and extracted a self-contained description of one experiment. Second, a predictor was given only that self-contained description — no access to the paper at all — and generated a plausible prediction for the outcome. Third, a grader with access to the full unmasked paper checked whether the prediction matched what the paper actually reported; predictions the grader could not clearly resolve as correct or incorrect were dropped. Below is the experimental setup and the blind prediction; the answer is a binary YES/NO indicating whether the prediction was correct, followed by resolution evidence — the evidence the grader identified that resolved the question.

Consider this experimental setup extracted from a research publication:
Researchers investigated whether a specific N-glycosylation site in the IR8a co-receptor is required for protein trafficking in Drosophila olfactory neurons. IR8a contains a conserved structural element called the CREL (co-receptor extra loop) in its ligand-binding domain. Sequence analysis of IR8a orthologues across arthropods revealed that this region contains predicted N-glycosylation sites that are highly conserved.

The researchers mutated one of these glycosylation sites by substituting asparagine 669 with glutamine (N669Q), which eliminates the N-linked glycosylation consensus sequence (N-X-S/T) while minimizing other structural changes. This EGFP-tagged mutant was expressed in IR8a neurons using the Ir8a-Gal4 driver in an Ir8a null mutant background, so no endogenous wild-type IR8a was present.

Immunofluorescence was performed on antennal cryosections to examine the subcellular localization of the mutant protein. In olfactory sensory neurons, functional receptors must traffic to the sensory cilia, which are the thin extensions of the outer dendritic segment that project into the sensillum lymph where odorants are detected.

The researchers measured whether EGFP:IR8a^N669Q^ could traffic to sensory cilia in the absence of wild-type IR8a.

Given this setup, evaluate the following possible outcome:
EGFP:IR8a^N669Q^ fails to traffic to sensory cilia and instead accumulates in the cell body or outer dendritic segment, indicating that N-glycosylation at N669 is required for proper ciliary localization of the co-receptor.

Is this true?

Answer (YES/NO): YES